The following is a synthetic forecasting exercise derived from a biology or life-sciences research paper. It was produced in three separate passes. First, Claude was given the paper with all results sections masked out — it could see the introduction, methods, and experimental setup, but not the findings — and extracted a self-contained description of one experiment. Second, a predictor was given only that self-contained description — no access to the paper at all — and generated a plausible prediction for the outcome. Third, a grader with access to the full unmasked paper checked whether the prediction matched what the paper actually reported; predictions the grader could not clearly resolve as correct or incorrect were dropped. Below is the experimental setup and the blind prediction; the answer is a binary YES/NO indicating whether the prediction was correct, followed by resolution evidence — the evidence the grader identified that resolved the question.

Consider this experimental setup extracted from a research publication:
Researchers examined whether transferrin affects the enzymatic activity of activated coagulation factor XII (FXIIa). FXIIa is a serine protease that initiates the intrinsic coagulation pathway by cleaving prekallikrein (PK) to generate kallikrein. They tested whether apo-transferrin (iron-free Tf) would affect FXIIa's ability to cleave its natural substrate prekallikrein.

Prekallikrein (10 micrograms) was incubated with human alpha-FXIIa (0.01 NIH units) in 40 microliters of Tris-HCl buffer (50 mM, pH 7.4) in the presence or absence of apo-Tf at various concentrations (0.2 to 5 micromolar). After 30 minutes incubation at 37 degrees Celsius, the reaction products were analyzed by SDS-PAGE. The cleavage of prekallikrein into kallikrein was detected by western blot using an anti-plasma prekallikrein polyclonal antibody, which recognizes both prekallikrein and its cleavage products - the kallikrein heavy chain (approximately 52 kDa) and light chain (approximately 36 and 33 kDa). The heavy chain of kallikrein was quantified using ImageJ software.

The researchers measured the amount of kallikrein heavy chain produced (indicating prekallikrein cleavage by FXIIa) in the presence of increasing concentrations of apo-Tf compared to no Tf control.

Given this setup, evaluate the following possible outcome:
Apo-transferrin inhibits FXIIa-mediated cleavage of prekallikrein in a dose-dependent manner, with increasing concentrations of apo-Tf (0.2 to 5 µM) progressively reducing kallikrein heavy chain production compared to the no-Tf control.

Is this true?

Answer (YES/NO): NO